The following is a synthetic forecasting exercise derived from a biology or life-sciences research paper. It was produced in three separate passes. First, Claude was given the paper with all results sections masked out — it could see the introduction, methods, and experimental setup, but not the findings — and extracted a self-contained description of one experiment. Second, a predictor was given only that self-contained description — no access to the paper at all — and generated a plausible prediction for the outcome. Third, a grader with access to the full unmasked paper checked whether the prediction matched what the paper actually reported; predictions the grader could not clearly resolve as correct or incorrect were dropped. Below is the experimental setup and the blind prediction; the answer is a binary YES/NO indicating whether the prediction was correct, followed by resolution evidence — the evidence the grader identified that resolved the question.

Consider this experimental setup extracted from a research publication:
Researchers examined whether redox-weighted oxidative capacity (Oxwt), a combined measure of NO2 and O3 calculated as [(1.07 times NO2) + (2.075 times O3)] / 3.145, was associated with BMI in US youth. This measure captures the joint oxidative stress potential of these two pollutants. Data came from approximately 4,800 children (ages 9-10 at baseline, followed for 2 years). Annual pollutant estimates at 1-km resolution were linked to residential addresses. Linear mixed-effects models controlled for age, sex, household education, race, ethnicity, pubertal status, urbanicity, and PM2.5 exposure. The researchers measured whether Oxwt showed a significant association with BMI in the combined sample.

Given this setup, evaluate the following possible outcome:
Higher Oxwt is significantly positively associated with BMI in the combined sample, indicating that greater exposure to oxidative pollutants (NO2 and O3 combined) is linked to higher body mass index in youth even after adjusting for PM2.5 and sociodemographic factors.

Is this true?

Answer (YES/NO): NO